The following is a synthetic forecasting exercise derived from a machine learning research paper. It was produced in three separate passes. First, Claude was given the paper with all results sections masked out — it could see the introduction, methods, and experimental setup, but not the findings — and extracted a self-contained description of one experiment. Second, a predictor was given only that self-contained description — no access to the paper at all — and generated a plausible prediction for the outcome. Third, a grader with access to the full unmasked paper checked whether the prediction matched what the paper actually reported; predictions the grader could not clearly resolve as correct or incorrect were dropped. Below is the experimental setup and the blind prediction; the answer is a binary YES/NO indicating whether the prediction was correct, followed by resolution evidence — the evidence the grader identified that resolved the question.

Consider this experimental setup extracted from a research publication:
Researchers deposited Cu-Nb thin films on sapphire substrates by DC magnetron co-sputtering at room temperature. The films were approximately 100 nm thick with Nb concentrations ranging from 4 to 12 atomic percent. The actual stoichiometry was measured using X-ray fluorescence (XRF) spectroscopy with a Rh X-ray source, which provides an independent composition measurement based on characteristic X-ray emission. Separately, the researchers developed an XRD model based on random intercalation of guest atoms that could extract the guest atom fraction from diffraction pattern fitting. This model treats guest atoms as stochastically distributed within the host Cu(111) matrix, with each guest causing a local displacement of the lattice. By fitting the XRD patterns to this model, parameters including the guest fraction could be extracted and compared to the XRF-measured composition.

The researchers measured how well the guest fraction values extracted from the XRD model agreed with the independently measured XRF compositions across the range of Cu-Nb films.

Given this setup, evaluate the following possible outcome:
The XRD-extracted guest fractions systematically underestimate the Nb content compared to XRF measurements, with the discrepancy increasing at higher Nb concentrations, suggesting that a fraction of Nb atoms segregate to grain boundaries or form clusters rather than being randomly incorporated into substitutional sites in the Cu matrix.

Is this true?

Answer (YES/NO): NO